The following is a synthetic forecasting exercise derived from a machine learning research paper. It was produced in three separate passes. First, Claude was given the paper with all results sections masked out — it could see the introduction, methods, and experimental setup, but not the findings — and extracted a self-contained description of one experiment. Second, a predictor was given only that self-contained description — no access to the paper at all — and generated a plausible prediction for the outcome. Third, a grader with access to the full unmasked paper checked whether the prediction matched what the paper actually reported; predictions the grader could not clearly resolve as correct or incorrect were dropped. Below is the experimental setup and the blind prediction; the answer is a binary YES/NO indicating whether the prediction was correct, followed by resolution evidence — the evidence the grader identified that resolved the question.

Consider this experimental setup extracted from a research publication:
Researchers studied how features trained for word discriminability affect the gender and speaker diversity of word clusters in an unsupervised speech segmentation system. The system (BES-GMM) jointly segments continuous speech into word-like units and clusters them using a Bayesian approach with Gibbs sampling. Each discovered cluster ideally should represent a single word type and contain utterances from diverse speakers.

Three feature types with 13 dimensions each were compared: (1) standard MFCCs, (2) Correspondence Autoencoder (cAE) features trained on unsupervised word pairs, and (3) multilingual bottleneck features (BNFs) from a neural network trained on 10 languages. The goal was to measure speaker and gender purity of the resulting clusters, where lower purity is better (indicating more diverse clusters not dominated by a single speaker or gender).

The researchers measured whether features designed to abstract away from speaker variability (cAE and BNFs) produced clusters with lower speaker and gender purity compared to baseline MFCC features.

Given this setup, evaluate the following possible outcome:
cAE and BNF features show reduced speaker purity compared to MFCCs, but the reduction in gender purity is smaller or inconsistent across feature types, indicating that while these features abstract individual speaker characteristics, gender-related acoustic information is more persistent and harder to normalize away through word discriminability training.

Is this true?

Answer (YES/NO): NO